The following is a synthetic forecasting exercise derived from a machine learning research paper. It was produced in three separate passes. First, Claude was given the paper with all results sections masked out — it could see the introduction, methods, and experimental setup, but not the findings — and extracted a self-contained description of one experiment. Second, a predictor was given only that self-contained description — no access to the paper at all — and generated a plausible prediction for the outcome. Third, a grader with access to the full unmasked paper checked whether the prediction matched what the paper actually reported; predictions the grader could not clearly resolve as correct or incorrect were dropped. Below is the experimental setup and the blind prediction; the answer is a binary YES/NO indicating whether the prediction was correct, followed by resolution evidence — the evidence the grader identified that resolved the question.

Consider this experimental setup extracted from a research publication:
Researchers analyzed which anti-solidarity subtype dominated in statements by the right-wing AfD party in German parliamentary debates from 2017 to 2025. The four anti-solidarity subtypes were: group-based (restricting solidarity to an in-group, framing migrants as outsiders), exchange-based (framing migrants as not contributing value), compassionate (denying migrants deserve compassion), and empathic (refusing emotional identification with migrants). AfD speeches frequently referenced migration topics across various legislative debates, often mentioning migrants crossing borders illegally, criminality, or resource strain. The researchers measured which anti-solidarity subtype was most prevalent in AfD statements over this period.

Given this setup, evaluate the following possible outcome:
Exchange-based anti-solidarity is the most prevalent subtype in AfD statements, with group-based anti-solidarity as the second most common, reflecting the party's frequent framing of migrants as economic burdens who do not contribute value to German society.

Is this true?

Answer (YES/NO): NO